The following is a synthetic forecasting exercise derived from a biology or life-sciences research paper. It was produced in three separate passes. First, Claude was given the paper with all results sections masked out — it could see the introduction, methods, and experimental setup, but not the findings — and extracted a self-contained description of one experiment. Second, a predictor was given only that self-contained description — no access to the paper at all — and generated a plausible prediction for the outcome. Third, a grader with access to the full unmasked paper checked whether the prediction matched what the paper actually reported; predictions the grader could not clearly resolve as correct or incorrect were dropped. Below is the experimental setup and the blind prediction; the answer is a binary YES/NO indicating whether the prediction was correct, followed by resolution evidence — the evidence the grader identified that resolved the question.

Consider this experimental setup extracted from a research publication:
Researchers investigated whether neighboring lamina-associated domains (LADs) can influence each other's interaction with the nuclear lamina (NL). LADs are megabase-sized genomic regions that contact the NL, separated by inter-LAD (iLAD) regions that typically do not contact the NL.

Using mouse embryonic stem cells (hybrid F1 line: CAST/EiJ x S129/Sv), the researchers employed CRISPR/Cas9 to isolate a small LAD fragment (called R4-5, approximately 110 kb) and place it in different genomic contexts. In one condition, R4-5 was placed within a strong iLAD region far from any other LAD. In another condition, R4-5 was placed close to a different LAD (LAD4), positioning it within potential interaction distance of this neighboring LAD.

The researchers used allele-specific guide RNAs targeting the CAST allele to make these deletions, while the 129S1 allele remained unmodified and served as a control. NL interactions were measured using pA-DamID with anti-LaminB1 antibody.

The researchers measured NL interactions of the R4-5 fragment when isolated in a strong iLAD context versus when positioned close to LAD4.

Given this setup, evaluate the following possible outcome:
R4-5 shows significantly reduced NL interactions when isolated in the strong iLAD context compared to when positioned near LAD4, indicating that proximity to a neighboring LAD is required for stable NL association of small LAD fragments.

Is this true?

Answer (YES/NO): YES